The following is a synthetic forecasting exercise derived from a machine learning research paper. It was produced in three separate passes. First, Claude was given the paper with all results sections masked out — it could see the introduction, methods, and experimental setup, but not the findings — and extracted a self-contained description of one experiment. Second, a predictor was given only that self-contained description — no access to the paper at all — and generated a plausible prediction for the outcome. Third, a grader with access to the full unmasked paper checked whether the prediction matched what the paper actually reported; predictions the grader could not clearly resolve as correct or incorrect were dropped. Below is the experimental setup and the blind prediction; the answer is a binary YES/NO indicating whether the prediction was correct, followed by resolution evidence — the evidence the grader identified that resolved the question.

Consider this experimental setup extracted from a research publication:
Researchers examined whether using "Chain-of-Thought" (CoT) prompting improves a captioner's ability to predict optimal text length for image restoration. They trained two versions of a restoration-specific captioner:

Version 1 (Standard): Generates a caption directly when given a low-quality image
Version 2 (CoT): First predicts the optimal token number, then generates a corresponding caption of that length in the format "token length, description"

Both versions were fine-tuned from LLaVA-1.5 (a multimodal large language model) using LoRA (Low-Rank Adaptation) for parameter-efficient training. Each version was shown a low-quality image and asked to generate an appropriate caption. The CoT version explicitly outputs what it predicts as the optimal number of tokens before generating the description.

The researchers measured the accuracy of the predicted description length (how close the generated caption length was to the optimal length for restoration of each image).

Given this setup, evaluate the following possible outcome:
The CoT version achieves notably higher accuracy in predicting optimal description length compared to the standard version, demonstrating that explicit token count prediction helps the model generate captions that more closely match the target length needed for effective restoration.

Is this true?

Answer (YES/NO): YES